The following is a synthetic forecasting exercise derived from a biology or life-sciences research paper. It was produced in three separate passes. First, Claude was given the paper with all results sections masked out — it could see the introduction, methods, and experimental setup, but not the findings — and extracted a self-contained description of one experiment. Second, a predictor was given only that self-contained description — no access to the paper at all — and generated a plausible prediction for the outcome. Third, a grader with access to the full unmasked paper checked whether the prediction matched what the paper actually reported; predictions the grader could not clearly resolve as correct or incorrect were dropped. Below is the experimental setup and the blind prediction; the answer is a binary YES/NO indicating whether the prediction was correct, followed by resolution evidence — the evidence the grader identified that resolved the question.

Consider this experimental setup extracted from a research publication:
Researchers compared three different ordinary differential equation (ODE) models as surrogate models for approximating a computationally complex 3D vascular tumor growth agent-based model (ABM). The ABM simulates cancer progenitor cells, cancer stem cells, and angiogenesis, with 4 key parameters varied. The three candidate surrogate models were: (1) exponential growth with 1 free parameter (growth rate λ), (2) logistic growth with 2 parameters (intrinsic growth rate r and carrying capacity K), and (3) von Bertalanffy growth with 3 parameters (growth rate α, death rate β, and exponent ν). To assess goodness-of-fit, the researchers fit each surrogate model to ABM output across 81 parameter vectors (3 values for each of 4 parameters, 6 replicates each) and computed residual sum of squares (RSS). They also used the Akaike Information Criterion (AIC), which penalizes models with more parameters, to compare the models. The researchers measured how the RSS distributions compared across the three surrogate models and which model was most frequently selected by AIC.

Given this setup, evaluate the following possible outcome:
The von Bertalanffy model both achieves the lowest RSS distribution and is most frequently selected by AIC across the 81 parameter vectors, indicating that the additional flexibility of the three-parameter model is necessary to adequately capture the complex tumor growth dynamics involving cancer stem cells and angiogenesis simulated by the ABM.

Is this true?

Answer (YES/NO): YES